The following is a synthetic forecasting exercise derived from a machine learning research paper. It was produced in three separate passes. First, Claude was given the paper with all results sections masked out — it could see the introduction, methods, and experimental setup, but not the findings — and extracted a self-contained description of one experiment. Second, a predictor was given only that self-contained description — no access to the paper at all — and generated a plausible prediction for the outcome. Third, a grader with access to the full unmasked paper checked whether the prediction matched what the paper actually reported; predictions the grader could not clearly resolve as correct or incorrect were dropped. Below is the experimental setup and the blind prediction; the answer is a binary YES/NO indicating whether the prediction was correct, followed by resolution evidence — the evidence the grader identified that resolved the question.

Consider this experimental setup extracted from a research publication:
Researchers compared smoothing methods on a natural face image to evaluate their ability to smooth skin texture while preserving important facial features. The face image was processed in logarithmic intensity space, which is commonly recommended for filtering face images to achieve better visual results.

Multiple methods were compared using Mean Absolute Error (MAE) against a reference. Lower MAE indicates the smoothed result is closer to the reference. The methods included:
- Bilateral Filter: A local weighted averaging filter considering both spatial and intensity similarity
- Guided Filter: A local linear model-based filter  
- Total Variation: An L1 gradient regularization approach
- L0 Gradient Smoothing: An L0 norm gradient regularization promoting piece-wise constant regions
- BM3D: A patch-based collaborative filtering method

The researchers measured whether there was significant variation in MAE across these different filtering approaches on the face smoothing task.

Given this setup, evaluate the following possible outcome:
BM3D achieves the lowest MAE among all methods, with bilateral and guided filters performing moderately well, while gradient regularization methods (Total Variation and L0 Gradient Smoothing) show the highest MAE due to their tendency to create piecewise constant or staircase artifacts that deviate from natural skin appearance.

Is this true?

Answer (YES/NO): NO